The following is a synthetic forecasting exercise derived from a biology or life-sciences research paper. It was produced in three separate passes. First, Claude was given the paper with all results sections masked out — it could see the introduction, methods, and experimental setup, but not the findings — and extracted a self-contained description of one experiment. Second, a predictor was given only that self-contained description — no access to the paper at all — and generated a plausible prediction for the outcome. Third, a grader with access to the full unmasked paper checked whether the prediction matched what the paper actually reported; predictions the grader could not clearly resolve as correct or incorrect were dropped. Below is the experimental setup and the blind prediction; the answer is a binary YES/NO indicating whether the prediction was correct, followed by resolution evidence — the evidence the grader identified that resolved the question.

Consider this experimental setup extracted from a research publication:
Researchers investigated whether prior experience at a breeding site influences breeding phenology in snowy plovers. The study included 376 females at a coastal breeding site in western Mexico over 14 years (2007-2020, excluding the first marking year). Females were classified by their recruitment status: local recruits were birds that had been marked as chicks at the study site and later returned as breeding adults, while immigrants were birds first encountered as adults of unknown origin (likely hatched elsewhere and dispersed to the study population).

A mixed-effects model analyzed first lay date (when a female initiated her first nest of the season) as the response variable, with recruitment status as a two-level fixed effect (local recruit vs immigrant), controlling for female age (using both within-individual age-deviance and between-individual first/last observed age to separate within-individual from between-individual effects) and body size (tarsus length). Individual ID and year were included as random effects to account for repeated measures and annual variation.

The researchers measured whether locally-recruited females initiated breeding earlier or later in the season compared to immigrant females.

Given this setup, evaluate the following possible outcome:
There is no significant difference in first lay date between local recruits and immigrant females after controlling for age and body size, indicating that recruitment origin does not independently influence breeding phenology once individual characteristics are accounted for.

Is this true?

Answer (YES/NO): NO